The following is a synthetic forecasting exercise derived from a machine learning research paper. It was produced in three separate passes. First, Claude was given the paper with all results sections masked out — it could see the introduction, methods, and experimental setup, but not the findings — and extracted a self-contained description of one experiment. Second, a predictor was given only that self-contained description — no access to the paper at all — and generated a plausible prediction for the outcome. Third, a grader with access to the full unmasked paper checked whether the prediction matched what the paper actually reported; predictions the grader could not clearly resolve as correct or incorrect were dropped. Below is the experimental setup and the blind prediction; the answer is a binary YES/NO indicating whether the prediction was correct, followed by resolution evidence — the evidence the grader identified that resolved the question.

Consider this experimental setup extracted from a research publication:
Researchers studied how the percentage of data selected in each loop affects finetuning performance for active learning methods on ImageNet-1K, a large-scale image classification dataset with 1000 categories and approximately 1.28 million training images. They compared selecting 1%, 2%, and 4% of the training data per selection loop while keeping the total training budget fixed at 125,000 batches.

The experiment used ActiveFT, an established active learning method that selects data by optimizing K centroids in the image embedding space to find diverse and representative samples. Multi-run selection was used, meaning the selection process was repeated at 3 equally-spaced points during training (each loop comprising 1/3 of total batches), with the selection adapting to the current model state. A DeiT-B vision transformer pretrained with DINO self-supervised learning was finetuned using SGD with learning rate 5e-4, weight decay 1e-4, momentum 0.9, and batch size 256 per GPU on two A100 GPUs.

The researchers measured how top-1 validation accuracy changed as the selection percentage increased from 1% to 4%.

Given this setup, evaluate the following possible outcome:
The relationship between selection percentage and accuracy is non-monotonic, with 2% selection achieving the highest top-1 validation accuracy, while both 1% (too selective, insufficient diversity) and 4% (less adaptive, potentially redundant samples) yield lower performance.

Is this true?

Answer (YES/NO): NO